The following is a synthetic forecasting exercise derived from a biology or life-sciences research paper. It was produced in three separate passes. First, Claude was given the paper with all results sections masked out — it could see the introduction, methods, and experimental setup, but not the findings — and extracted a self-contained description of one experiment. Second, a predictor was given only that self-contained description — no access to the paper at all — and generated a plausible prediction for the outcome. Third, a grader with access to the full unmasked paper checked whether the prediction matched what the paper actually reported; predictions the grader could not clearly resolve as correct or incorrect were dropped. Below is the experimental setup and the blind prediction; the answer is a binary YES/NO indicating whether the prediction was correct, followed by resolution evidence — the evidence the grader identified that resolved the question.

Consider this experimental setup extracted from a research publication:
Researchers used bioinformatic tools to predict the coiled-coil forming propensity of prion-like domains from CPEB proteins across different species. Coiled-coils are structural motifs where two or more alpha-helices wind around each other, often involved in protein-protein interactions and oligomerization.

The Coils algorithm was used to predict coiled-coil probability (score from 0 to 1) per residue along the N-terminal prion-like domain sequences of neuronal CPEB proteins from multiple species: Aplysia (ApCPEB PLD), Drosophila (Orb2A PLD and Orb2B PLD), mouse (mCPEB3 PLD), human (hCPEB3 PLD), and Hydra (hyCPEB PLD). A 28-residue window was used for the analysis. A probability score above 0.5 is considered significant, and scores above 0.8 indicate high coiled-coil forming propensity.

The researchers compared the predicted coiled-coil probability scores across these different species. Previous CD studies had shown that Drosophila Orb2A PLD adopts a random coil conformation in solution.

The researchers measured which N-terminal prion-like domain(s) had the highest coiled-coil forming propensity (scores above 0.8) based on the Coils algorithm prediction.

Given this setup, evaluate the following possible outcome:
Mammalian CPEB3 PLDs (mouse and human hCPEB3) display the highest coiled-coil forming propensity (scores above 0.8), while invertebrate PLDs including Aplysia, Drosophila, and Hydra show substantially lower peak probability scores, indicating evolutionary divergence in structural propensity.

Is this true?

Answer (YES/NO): NO